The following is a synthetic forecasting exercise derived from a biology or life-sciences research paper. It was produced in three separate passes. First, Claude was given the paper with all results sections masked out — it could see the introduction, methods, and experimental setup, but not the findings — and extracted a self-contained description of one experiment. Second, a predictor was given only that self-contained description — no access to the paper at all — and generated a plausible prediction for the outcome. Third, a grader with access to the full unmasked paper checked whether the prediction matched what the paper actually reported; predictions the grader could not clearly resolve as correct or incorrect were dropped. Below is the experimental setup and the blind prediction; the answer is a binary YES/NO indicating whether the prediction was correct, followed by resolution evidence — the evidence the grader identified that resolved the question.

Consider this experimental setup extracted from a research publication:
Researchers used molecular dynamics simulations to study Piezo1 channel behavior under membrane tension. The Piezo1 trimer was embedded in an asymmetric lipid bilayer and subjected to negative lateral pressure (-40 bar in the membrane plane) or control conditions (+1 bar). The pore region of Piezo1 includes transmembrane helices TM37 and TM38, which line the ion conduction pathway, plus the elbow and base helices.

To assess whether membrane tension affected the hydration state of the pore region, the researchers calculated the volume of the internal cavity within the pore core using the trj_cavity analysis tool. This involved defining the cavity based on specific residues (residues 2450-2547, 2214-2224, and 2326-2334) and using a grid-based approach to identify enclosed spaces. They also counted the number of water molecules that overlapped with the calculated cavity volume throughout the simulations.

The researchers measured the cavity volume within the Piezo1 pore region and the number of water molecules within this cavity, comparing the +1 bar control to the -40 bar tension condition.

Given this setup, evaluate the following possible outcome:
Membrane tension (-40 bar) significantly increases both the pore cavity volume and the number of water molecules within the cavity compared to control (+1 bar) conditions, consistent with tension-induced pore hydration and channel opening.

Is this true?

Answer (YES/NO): YES